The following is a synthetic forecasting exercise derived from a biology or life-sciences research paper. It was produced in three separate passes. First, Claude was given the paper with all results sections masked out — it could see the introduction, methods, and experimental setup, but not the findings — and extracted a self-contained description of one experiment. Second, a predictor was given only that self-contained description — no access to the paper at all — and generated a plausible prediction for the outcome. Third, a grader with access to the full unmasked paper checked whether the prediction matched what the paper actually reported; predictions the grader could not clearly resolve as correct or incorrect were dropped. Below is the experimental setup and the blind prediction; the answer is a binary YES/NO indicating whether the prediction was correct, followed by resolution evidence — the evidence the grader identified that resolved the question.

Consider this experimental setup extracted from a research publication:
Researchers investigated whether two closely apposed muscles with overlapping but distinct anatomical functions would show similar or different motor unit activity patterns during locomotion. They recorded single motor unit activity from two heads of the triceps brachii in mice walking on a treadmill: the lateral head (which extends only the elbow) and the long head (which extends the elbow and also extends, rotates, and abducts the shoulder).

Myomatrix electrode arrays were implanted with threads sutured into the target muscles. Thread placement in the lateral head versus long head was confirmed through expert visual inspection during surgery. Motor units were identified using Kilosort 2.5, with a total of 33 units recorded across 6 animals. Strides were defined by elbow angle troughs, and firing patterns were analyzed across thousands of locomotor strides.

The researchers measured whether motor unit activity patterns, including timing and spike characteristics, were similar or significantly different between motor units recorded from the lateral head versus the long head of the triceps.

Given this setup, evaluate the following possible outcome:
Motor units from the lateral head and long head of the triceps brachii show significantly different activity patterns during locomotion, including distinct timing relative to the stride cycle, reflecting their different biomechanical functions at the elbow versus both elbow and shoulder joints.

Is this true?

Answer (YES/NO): YES